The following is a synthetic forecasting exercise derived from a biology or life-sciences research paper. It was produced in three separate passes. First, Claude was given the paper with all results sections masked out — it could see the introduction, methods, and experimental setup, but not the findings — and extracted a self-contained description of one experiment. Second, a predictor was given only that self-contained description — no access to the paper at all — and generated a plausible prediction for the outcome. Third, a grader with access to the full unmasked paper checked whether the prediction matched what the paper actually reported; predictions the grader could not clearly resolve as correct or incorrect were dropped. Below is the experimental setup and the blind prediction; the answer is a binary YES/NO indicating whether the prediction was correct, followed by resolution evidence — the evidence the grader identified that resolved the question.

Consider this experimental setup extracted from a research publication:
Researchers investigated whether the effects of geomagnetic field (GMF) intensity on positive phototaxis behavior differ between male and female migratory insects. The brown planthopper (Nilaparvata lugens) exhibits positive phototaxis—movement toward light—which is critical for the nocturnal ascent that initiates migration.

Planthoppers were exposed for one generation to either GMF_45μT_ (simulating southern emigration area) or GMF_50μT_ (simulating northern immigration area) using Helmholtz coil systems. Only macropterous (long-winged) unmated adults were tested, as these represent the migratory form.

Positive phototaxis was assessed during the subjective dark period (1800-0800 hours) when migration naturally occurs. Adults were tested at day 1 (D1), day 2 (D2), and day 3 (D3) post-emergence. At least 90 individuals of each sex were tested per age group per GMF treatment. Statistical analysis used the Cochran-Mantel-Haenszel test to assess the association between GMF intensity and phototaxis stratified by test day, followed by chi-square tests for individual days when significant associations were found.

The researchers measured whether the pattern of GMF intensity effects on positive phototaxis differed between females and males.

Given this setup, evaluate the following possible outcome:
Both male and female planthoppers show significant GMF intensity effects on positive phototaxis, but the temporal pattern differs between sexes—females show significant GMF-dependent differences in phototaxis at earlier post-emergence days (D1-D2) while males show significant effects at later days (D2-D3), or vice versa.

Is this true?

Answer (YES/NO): NO